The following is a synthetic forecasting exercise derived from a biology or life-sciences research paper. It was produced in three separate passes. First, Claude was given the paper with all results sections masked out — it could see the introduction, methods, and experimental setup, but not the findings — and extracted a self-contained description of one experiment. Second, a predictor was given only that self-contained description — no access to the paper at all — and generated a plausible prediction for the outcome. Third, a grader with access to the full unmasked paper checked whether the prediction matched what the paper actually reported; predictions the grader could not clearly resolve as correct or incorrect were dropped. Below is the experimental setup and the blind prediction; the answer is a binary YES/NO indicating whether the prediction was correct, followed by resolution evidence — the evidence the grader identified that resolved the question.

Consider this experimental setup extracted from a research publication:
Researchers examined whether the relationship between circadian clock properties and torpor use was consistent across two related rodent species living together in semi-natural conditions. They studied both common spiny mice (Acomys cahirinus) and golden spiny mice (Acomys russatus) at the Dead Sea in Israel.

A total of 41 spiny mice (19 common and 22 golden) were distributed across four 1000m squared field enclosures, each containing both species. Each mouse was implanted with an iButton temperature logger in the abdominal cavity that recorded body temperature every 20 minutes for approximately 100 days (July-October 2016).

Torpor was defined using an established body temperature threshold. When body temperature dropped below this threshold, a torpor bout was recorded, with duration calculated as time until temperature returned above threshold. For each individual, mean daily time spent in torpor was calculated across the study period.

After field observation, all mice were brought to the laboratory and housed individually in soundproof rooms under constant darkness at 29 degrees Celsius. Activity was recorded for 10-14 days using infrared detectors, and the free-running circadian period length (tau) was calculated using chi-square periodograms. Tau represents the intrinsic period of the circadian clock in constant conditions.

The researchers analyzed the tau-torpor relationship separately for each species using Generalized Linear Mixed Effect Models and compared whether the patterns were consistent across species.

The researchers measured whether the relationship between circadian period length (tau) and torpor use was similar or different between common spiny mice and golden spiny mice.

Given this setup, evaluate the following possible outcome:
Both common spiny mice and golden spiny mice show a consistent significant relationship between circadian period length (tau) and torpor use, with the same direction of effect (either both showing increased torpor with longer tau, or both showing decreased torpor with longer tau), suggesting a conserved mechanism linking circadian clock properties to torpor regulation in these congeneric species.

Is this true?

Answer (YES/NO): NO